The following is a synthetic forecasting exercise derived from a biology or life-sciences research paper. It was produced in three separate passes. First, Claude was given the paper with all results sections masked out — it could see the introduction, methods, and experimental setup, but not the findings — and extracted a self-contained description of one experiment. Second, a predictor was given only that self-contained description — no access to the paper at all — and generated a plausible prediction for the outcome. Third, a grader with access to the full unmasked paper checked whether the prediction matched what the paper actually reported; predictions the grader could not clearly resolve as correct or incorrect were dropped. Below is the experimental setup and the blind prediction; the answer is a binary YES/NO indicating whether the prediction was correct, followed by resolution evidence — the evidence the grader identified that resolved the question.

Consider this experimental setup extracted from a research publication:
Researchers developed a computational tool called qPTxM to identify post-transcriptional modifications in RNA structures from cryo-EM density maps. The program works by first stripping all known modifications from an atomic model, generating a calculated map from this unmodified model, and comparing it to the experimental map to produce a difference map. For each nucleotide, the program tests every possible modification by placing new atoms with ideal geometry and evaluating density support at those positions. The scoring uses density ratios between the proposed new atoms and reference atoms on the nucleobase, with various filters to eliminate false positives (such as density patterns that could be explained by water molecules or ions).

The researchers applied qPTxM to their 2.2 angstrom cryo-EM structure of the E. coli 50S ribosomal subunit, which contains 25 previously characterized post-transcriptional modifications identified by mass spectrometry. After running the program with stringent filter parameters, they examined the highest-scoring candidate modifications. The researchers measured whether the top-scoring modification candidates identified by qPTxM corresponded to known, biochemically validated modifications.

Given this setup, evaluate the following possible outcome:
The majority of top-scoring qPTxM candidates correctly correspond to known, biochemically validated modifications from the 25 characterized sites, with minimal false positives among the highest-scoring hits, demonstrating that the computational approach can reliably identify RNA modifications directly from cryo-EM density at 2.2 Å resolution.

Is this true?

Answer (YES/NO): NO